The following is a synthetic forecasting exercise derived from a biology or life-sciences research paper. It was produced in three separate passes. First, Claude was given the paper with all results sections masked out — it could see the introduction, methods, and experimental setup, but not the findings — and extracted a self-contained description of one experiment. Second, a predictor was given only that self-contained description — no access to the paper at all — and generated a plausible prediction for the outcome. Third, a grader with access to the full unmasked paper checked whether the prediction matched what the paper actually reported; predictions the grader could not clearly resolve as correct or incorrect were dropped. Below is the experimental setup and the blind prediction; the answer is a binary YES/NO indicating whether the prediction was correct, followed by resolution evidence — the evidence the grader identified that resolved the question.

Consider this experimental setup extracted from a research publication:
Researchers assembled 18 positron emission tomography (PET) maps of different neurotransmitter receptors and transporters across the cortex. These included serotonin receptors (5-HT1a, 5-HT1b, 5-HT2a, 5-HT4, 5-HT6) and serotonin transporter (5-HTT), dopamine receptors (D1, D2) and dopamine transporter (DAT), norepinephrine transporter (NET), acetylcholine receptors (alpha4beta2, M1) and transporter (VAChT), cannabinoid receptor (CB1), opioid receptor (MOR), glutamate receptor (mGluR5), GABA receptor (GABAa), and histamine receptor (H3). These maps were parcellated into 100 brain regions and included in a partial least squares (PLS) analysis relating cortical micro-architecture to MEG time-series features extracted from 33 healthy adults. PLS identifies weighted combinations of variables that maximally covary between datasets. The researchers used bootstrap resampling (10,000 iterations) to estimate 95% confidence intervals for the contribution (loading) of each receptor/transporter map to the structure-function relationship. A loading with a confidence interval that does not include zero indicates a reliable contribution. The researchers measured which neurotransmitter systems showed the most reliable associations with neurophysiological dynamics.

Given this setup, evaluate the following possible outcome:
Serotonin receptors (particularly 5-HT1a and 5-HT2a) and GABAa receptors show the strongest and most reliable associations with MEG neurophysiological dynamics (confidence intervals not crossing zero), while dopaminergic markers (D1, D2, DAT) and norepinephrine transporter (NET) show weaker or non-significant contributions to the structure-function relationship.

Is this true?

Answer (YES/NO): NO